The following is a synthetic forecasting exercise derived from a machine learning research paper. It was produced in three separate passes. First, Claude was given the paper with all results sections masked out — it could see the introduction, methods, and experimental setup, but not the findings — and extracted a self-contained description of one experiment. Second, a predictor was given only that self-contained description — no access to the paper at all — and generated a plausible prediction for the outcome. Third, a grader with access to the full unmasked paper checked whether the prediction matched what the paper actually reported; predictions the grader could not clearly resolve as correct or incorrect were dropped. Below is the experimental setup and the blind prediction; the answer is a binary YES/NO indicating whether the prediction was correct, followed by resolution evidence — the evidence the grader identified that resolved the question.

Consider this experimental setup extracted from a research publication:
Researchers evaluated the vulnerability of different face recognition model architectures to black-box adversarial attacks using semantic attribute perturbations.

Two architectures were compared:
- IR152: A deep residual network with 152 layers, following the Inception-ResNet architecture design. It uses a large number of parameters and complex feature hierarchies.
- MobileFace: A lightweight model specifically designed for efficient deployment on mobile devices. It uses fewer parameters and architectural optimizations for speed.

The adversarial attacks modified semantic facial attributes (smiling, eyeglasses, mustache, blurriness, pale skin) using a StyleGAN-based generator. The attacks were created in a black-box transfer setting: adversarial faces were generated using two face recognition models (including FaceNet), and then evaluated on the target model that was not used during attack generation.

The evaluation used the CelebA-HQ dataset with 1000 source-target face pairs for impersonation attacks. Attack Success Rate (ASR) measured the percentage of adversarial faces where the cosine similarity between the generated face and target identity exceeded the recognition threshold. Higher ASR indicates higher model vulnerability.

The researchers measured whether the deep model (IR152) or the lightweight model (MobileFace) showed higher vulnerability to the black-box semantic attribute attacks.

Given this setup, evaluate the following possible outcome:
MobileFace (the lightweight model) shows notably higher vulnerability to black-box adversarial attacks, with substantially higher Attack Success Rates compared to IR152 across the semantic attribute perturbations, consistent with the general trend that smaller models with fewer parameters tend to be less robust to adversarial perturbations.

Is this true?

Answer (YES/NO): YES